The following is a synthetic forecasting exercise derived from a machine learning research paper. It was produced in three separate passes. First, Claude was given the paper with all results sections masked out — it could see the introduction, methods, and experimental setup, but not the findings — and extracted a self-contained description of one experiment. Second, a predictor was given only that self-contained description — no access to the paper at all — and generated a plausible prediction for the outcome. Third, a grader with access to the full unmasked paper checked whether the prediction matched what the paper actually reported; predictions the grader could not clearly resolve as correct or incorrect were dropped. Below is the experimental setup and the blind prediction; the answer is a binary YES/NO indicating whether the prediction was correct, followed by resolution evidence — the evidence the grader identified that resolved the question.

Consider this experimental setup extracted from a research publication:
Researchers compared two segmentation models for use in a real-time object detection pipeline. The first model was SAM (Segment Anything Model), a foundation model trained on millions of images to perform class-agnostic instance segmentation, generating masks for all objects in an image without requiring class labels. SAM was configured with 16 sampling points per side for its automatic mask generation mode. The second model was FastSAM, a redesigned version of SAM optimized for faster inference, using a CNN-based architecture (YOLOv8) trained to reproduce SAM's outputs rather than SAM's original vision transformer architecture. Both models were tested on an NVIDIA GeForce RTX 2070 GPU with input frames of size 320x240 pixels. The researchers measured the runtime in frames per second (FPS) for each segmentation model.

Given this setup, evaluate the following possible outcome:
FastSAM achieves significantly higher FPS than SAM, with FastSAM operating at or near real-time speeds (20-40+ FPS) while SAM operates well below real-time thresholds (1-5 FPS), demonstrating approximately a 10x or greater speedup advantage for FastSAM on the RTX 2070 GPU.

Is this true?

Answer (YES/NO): NO